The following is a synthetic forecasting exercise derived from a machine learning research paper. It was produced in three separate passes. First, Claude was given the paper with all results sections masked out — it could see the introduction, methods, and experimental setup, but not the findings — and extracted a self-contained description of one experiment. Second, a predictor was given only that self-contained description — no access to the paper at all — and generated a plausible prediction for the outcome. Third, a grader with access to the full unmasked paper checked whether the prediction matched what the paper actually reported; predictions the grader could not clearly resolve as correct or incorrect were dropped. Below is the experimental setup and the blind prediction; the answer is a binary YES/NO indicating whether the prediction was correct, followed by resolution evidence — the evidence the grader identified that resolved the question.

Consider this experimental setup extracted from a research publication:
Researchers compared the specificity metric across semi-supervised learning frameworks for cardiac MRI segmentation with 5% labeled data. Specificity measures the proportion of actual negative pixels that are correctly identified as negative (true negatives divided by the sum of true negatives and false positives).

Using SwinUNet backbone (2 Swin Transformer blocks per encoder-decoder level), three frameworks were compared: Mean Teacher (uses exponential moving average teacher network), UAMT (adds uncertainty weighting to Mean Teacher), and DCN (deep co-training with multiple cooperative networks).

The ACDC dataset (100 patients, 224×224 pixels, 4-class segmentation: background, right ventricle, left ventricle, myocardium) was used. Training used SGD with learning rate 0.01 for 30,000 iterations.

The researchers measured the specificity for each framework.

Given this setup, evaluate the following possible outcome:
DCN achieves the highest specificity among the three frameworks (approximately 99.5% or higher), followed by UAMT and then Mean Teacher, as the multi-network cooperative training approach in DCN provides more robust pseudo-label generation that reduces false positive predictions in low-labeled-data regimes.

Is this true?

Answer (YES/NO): NO